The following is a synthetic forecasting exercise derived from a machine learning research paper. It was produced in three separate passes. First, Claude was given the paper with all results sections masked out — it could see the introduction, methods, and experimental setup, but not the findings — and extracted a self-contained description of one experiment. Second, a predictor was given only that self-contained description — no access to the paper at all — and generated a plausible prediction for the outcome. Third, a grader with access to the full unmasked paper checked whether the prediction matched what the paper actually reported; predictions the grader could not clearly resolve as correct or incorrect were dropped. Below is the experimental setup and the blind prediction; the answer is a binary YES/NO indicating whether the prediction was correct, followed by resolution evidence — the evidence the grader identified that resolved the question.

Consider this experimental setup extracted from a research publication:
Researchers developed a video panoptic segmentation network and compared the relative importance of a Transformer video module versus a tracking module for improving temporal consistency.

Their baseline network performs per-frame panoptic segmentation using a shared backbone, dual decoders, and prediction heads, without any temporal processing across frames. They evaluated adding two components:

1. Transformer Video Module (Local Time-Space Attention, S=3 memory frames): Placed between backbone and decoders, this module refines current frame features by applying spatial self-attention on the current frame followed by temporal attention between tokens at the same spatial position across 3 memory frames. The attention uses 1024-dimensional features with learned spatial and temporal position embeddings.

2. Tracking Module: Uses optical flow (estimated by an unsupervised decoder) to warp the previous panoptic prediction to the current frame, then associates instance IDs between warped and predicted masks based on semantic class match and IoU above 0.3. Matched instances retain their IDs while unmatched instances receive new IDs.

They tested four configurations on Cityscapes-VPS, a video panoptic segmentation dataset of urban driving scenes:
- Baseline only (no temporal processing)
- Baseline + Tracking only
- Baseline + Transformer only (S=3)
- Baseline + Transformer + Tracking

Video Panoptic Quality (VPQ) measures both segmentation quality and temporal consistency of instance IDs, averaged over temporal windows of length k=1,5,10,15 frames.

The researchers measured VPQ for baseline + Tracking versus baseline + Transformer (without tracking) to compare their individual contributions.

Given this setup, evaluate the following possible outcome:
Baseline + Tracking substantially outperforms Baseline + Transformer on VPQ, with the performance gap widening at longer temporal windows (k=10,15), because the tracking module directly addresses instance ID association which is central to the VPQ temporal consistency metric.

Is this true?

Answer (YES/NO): NO